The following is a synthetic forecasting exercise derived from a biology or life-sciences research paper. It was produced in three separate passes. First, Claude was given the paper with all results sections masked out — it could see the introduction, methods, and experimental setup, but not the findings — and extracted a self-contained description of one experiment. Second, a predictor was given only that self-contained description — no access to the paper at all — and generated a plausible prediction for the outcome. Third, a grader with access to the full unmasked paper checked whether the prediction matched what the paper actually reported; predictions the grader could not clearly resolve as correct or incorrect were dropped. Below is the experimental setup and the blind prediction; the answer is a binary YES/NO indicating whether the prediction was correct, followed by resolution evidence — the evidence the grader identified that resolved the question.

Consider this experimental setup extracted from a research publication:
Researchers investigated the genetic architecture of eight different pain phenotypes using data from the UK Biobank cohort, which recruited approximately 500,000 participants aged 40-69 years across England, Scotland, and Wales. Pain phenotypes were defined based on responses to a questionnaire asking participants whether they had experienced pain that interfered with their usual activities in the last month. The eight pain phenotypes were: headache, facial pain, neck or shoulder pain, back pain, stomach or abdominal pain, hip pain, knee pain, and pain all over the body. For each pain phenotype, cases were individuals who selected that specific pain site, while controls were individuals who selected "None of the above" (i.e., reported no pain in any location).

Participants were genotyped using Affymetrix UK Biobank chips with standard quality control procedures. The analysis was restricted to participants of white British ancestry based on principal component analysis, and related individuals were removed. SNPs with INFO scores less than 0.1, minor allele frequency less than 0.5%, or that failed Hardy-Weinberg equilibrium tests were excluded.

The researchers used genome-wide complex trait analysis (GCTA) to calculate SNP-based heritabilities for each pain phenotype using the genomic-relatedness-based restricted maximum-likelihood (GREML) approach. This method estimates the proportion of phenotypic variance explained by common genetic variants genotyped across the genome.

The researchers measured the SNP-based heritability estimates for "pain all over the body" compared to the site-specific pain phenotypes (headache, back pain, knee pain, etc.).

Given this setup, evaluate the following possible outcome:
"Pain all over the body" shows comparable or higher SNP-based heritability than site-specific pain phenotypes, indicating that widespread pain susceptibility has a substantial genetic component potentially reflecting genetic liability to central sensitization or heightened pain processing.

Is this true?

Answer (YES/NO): YES